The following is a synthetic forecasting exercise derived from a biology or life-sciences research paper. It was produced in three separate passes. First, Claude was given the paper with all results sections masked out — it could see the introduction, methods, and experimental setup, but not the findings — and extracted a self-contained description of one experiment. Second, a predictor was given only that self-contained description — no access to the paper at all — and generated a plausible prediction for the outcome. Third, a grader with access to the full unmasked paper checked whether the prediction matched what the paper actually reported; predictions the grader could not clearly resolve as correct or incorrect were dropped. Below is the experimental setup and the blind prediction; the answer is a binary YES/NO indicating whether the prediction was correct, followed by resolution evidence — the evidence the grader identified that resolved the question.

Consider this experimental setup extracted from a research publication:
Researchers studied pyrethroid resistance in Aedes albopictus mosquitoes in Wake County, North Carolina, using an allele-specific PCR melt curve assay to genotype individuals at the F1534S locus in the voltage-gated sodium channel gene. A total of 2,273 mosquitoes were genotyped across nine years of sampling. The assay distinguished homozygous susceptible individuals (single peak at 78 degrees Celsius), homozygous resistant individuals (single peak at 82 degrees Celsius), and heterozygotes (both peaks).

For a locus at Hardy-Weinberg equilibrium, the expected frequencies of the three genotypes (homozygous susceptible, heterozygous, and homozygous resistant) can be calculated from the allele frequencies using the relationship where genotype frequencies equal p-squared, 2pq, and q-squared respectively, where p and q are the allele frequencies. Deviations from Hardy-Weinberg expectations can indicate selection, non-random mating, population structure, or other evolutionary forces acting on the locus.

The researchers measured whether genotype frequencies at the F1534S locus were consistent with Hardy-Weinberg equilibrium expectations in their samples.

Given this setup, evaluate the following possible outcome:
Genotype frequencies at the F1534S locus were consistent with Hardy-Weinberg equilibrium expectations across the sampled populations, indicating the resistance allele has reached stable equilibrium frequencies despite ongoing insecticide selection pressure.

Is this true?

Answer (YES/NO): NO